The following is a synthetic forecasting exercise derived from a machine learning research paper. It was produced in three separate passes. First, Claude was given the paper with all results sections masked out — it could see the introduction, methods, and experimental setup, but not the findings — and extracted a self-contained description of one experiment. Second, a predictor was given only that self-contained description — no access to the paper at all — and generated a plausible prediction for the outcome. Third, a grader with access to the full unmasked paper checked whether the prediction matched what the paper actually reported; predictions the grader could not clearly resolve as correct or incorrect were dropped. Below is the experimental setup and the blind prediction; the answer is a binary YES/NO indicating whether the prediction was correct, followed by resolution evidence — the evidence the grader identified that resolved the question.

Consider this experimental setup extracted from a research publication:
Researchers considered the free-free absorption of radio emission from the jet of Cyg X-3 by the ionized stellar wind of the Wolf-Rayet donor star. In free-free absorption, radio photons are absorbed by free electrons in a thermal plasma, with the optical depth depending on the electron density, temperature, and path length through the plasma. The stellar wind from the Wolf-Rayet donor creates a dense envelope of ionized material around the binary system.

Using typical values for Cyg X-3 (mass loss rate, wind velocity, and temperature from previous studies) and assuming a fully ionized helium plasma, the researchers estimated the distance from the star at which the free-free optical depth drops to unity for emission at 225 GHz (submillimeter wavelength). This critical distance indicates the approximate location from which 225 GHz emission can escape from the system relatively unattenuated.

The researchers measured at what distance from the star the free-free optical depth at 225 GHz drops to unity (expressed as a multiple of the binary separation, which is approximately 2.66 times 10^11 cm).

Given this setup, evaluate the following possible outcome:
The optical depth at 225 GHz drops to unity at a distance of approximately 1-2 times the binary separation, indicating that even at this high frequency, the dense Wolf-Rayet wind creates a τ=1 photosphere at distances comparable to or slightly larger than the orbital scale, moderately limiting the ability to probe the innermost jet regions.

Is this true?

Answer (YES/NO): NO